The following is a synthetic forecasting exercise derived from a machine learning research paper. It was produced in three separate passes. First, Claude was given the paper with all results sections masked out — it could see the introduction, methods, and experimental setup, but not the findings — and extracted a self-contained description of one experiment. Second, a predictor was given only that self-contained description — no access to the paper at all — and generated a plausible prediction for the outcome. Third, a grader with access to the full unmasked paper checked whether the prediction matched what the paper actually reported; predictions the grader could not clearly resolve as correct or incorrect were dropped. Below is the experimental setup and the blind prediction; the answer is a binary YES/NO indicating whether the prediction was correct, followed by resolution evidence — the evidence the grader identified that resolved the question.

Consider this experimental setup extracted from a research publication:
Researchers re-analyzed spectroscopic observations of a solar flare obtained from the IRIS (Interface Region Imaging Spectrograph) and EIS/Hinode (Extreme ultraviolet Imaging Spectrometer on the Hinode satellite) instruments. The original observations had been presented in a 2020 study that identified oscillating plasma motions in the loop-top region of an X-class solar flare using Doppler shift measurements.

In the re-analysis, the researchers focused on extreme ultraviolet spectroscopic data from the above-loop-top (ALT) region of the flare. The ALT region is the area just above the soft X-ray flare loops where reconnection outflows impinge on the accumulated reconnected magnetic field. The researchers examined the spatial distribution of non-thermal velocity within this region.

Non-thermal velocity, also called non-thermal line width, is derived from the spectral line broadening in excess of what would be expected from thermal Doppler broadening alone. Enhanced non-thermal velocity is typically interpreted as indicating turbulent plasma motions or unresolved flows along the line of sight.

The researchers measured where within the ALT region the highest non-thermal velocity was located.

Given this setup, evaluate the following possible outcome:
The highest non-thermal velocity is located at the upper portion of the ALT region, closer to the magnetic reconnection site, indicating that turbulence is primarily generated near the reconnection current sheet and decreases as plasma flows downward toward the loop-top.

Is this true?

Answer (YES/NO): NO